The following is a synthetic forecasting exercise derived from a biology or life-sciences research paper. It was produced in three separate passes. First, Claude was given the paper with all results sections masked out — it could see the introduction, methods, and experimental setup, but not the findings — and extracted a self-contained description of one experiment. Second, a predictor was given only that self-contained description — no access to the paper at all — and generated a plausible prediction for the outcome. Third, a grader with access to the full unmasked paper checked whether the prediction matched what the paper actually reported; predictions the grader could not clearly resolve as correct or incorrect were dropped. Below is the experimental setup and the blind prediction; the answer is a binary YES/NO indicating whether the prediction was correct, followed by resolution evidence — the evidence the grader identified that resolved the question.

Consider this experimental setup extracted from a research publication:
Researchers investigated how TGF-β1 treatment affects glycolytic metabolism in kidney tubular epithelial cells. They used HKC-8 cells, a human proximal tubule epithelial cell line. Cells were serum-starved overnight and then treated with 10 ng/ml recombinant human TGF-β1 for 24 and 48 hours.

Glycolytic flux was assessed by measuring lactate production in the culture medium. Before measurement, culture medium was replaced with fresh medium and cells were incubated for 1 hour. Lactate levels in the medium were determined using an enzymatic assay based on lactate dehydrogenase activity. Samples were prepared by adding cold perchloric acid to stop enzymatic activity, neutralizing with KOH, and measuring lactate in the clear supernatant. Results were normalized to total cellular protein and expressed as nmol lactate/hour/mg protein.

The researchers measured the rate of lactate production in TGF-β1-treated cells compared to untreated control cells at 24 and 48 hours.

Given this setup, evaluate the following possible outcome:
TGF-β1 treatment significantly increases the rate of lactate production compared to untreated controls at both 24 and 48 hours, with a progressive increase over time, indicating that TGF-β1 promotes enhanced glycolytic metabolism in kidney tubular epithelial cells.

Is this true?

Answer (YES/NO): NO